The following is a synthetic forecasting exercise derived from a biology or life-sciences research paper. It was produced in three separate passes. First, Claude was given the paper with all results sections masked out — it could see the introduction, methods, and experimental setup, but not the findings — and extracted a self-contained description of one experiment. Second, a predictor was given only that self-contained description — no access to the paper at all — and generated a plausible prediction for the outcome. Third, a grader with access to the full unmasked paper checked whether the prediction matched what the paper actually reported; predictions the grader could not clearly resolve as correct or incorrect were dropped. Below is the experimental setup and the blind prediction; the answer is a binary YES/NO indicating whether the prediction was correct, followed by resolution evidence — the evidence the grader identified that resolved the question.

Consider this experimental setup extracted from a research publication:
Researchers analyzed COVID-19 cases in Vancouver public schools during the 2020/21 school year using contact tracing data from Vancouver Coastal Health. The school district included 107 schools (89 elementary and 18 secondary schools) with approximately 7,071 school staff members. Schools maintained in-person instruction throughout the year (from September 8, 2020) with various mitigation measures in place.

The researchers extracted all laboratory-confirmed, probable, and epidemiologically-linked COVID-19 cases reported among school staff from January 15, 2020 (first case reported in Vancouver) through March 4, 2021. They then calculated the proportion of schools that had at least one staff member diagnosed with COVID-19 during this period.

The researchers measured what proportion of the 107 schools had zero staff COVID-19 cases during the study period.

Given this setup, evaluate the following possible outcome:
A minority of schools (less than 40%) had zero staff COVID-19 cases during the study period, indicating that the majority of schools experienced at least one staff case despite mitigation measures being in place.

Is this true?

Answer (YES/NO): NO